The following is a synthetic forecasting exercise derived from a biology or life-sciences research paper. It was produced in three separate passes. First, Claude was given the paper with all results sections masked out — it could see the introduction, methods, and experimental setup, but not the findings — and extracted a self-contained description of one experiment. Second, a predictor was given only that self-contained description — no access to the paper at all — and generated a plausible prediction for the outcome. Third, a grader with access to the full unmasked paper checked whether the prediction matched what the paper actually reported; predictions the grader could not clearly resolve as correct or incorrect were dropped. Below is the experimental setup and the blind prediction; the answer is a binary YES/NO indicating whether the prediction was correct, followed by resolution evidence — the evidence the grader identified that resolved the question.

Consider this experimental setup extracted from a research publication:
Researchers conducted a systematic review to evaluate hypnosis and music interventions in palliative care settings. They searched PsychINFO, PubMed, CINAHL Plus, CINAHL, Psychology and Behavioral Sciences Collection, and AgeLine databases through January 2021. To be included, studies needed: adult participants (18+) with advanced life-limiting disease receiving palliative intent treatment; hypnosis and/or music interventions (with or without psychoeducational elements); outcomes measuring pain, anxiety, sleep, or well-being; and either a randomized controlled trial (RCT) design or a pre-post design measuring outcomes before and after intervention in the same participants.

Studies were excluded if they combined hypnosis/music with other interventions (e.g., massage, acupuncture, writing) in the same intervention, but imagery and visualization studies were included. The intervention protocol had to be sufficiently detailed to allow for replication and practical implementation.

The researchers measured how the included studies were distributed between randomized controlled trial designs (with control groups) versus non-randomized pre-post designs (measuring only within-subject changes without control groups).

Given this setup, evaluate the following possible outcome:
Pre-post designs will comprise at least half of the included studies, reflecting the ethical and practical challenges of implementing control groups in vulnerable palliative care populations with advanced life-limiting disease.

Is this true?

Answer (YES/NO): YES